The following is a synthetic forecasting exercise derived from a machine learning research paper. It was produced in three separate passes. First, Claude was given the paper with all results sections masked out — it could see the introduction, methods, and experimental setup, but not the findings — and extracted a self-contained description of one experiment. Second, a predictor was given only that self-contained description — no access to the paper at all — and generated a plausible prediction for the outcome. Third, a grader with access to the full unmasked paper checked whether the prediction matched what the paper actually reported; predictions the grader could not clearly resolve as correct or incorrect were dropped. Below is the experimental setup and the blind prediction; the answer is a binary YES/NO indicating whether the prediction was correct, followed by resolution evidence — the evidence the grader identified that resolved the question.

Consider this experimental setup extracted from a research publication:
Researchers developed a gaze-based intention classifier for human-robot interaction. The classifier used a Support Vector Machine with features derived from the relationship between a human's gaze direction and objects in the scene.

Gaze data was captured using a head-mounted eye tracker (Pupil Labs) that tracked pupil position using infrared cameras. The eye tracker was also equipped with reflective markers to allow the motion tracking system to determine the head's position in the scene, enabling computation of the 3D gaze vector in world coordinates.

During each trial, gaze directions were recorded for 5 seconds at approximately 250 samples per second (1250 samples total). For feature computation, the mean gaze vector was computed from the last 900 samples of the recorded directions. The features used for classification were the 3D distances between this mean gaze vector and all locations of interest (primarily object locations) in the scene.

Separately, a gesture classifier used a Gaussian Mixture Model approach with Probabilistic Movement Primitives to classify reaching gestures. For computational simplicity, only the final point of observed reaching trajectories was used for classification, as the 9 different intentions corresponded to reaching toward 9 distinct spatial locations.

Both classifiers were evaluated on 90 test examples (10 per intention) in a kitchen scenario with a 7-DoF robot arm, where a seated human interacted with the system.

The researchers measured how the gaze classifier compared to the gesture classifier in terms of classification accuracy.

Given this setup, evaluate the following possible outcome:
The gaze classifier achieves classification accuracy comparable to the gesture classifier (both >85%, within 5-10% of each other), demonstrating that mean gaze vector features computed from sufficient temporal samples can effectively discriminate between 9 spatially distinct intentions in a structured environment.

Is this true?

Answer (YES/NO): NO